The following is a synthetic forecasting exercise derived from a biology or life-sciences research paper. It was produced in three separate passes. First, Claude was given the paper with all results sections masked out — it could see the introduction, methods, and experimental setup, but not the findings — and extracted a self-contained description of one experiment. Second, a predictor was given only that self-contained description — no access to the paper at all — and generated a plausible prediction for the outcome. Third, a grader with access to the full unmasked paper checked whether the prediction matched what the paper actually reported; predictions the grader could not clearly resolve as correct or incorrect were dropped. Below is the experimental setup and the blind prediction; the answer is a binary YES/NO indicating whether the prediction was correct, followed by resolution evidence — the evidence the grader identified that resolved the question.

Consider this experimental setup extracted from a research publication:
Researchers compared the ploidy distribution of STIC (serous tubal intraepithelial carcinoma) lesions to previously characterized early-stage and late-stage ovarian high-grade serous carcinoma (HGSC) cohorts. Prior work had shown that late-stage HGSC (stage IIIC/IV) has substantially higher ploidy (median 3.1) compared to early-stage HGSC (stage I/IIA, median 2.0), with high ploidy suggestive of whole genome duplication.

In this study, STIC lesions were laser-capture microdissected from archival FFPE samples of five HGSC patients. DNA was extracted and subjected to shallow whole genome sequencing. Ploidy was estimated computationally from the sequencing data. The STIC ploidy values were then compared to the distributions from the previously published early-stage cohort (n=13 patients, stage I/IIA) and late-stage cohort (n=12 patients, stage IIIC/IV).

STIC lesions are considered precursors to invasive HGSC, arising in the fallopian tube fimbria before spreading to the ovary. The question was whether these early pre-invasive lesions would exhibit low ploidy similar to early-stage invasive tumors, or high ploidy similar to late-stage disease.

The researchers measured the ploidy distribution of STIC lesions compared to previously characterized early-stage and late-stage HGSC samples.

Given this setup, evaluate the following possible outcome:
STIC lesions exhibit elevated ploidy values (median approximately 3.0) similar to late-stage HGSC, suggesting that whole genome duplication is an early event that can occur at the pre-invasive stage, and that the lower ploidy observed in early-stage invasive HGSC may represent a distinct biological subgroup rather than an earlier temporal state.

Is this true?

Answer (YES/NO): NO